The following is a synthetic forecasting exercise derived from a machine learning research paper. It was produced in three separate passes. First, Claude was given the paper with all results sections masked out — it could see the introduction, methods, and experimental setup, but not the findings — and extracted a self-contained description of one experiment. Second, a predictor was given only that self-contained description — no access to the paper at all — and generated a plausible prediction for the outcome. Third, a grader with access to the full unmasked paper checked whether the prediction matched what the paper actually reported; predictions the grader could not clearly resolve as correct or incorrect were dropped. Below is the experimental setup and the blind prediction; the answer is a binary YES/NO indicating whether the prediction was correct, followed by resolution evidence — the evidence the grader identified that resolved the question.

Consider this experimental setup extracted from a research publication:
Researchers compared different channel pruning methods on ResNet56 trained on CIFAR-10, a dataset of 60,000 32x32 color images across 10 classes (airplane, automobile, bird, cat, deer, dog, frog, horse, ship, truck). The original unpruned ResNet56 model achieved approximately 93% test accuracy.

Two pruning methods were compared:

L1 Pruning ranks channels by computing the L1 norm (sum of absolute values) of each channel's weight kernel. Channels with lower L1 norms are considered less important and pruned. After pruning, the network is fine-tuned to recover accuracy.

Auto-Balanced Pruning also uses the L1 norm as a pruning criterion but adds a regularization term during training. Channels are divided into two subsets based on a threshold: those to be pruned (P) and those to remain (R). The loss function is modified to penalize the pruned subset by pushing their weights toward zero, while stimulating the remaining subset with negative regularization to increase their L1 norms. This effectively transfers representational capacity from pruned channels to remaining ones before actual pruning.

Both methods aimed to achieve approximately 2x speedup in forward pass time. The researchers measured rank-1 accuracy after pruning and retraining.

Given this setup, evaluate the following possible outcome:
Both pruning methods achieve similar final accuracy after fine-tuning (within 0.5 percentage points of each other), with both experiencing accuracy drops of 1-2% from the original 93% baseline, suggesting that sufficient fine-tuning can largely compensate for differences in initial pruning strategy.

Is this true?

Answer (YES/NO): NO